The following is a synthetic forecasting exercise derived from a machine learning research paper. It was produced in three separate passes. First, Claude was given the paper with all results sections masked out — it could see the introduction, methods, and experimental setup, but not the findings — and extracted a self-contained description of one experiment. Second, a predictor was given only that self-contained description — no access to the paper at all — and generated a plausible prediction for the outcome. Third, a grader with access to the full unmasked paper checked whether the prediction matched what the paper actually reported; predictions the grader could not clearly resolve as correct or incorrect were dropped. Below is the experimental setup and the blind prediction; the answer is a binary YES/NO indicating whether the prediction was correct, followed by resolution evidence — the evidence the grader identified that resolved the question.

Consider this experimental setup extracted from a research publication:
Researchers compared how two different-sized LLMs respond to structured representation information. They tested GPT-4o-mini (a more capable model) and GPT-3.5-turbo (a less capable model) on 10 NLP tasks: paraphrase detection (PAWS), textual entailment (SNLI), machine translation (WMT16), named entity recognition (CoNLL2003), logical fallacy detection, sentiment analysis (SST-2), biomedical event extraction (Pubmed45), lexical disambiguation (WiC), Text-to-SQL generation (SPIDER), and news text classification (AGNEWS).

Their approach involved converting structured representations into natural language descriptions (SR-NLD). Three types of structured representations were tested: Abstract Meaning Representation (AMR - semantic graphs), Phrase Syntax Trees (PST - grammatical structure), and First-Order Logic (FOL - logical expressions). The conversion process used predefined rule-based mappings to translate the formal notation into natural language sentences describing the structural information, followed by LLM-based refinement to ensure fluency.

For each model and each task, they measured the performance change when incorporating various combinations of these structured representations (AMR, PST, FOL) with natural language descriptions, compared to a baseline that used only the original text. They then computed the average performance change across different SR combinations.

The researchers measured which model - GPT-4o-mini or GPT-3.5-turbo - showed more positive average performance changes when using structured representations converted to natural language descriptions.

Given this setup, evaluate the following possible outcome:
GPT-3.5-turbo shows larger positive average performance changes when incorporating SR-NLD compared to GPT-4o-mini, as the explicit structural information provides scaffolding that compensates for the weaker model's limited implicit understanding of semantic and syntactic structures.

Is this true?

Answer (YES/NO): YES